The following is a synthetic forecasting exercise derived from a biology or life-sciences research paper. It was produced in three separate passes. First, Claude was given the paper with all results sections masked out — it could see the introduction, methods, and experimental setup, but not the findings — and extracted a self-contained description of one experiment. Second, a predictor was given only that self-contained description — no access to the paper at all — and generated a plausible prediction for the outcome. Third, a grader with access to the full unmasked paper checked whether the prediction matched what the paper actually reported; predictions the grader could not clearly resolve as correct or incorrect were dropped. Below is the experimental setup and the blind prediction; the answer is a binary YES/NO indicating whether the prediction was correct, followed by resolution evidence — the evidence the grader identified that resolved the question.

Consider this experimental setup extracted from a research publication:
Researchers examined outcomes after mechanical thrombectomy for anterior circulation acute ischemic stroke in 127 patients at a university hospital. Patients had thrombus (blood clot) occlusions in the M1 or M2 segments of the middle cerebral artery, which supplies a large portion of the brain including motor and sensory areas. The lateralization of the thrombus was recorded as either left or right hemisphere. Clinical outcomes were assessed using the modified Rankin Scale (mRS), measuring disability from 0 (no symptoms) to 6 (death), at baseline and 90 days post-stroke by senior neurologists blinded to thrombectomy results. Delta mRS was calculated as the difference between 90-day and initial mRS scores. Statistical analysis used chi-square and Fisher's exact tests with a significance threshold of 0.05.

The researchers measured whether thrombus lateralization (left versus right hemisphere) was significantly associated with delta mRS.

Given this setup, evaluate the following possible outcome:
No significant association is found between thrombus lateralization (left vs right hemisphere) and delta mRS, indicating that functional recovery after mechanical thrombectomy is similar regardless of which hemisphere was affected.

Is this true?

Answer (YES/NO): YES